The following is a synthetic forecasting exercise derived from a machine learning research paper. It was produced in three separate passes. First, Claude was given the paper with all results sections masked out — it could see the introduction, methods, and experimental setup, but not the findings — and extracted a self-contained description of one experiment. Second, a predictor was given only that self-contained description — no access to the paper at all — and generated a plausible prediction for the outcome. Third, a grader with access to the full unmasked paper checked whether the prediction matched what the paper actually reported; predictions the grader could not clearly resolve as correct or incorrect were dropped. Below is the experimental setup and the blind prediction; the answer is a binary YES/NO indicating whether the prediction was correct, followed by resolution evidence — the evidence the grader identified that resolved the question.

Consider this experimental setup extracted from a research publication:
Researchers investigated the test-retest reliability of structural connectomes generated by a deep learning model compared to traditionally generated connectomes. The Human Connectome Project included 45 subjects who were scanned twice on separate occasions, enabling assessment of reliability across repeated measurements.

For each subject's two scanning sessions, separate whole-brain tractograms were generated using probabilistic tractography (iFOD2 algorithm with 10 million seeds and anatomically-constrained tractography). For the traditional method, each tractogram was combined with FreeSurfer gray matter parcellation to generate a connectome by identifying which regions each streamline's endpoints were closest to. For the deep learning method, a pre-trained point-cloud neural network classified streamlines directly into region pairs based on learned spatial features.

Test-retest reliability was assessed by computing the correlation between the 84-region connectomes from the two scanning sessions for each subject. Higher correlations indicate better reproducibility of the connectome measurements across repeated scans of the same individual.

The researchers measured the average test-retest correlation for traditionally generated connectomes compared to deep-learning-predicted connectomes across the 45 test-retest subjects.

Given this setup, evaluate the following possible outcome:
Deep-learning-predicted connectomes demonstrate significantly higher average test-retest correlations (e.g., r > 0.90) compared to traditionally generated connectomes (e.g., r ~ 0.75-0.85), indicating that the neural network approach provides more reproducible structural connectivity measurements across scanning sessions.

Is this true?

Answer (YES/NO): NO